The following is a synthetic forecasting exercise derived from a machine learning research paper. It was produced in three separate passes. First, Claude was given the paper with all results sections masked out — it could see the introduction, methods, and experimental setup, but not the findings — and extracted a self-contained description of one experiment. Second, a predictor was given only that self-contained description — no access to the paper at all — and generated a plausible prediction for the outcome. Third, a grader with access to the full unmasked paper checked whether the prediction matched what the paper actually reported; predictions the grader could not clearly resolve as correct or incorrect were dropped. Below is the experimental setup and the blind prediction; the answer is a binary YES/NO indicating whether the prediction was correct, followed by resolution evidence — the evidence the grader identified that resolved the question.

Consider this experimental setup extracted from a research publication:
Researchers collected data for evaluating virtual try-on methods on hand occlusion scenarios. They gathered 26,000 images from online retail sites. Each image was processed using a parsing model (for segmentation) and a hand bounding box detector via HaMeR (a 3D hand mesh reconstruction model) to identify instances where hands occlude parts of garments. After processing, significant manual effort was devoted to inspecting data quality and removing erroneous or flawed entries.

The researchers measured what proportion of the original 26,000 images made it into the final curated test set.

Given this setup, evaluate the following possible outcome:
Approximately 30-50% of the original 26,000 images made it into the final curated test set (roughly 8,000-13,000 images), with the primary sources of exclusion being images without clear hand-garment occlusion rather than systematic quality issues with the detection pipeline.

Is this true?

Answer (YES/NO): NO